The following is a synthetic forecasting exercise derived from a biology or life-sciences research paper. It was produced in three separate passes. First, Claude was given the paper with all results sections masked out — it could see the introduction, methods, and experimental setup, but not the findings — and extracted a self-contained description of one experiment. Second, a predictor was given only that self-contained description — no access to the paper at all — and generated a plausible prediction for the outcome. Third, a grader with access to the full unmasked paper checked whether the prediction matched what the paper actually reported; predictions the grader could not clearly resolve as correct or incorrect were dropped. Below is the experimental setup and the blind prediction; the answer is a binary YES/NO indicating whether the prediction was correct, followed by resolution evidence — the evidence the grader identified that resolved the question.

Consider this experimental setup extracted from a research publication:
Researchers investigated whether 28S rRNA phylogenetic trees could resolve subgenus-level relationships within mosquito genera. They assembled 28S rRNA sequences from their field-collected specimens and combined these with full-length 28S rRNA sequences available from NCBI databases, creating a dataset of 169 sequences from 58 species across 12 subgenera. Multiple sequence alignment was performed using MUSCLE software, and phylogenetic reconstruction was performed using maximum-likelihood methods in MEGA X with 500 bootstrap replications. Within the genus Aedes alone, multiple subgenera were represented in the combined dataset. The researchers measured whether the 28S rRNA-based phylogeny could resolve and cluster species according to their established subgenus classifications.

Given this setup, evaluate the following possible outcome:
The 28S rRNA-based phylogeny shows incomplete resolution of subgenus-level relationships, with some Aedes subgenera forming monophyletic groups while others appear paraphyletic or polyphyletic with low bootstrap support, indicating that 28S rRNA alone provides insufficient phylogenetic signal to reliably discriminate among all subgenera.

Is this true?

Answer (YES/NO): NO